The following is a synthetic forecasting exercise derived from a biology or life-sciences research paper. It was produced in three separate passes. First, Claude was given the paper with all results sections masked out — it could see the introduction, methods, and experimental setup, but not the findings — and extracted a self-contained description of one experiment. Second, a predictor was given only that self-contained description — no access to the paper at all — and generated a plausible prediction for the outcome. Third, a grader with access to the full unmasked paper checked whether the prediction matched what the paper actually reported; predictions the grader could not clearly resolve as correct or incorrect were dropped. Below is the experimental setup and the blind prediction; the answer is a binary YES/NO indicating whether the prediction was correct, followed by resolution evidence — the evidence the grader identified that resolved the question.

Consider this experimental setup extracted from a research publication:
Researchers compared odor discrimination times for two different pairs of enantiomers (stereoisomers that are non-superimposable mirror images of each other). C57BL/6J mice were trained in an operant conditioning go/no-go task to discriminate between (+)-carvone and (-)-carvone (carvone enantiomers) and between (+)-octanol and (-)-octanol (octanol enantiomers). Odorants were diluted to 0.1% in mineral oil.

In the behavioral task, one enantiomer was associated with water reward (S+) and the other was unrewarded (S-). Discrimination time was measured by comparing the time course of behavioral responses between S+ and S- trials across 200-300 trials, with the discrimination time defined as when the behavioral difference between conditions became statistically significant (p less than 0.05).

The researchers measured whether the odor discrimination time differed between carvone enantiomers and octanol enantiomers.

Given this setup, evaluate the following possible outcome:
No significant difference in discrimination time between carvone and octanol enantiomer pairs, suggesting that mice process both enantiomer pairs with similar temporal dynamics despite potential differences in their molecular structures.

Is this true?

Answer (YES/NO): YES